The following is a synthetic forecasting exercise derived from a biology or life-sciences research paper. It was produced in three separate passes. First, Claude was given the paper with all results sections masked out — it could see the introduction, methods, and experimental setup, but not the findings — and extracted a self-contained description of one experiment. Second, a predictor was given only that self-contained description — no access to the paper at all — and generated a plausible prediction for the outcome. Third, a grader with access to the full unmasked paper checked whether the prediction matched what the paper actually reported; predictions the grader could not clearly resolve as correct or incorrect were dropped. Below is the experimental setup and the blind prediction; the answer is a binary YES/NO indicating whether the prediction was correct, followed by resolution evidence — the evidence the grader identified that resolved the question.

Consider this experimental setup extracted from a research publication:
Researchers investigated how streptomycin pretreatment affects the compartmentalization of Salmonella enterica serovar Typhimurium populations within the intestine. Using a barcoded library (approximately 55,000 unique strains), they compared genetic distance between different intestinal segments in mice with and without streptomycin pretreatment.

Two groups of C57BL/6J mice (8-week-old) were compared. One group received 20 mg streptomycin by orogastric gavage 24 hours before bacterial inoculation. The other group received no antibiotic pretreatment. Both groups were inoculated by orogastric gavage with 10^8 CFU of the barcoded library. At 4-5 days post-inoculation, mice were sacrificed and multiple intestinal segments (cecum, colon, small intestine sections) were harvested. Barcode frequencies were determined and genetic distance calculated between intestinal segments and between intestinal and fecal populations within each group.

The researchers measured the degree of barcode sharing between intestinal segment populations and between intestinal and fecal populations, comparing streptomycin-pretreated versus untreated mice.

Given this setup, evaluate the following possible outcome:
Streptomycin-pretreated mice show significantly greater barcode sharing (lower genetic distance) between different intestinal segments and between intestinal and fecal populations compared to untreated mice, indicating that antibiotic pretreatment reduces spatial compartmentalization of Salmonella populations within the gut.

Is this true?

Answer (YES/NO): YES